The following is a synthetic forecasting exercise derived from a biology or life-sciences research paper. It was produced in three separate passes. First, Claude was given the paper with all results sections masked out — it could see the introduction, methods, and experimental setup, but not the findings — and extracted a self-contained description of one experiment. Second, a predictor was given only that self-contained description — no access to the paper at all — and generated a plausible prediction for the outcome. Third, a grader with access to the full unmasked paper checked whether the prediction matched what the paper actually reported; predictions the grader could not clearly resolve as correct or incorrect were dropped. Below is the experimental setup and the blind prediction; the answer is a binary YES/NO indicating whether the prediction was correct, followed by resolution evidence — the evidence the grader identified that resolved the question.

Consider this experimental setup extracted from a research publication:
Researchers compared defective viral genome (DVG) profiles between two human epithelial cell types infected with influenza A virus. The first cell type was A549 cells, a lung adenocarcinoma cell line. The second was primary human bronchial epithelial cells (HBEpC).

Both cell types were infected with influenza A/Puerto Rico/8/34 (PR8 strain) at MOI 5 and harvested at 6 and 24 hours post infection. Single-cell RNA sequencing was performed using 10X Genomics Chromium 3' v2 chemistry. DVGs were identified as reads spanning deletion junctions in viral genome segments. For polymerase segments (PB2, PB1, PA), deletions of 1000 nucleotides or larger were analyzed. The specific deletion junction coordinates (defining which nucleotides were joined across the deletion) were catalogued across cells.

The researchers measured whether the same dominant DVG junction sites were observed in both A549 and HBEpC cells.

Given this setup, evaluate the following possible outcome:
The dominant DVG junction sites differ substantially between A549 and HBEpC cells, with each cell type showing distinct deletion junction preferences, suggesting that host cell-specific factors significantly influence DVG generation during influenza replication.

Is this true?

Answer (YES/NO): NO